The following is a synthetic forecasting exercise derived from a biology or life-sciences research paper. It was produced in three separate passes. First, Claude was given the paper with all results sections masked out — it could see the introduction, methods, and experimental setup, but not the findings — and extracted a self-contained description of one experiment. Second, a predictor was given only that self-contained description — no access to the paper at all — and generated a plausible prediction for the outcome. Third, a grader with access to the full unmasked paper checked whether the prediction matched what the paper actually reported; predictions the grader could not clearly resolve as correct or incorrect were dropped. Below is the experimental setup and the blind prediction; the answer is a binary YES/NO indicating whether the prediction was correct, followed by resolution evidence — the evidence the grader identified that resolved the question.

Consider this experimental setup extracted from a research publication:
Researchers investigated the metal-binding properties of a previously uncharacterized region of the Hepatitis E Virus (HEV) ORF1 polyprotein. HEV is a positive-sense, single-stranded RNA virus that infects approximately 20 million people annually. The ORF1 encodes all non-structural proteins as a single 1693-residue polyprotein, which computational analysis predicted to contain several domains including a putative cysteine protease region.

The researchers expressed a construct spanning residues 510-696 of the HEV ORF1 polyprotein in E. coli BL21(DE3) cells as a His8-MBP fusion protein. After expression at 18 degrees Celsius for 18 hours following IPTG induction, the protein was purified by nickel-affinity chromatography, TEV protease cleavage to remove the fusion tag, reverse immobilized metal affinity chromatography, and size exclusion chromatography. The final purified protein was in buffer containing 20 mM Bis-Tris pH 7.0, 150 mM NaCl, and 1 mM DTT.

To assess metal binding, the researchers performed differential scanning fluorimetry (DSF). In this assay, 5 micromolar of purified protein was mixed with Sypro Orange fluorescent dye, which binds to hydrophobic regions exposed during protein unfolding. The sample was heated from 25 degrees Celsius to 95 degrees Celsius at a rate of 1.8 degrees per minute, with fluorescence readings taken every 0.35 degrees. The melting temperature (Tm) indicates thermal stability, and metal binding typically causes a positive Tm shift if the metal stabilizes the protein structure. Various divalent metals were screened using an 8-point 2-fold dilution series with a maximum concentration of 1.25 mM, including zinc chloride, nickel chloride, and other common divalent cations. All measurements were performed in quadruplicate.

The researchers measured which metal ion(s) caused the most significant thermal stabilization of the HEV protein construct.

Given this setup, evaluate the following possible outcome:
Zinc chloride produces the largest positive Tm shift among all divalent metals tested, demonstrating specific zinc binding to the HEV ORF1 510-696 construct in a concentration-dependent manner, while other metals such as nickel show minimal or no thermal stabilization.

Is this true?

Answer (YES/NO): YES